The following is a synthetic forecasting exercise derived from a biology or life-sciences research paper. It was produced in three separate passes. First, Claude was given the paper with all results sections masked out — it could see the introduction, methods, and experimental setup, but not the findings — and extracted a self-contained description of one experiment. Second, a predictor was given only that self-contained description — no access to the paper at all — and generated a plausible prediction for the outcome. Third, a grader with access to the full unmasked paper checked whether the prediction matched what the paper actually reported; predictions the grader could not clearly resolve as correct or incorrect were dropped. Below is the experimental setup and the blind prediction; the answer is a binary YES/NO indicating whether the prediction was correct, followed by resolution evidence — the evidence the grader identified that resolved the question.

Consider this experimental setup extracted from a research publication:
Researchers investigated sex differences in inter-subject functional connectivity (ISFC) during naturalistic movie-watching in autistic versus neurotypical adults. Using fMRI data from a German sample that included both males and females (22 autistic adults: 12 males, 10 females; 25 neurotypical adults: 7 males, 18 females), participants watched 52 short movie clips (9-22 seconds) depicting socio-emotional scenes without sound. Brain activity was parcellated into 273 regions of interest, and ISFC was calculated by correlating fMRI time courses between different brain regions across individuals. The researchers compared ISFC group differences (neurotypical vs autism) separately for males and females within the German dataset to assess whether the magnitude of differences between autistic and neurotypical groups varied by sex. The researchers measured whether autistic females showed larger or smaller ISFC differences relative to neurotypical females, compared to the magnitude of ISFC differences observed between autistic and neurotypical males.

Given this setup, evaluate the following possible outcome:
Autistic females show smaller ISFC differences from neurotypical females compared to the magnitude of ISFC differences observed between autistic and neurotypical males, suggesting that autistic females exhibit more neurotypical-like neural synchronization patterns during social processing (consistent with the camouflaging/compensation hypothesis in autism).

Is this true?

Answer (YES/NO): YES